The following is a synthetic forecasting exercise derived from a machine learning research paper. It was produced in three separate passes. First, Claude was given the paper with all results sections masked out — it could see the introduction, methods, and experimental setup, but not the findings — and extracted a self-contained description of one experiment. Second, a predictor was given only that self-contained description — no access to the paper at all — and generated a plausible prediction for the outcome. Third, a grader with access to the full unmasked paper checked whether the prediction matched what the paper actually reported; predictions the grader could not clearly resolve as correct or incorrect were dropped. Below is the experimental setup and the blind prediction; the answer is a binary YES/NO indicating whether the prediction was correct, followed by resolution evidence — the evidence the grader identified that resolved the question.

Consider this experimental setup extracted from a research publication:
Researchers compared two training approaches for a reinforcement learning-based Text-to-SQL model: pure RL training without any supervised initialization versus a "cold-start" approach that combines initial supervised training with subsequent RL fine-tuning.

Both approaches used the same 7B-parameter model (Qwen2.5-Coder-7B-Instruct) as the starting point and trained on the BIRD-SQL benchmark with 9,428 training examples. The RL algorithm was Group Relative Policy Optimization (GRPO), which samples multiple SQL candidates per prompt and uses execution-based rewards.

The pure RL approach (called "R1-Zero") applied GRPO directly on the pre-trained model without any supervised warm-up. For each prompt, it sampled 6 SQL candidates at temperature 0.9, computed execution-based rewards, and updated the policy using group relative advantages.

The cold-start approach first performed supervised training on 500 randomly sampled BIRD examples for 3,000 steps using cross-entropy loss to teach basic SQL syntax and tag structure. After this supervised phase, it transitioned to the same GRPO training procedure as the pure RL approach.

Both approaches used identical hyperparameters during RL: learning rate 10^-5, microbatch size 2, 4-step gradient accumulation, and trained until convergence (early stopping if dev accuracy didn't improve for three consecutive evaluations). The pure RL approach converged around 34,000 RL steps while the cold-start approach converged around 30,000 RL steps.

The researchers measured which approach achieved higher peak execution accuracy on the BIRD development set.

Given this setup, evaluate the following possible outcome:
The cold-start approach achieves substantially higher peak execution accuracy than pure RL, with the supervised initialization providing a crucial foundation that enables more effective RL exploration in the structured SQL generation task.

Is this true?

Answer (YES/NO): NO